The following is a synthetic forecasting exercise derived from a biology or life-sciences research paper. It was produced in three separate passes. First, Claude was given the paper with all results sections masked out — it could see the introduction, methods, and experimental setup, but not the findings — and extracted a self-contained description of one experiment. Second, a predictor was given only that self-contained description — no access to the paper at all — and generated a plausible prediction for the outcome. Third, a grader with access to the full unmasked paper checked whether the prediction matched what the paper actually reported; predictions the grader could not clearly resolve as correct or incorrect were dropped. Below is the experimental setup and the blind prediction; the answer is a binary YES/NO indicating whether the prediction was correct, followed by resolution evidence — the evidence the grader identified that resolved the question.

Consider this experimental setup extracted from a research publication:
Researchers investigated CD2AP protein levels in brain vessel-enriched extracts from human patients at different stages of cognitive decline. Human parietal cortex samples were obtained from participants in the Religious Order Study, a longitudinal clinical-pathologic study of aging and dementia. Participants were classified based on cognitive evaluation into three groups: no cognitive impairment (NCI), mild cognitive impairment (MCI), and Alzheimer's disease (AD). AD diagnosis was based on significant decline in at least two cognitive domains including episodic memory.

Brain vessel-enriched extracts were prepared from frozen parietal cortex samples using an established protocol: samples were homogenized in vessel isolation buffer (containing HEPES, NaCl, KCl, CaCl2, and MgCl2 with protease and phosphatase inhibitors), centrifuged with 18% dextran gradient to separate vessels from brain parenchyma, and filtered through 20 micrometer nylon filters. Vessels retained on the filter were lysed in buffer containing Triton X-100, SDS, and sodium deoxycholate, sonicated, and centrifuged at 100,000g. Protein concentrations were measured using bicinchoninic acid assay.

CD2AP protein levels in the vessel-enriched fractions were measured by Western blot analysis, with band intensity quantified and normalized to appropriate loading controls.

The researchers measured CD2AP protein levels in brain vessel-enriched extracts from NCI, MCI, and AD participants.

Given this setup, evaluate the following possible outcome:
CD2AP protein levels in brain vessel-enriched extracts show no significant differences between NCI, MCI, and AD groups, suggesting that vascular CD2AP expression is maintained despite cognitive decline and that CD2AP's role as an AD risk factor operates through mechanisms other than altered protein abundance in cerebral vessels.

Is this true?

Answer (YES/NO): NO